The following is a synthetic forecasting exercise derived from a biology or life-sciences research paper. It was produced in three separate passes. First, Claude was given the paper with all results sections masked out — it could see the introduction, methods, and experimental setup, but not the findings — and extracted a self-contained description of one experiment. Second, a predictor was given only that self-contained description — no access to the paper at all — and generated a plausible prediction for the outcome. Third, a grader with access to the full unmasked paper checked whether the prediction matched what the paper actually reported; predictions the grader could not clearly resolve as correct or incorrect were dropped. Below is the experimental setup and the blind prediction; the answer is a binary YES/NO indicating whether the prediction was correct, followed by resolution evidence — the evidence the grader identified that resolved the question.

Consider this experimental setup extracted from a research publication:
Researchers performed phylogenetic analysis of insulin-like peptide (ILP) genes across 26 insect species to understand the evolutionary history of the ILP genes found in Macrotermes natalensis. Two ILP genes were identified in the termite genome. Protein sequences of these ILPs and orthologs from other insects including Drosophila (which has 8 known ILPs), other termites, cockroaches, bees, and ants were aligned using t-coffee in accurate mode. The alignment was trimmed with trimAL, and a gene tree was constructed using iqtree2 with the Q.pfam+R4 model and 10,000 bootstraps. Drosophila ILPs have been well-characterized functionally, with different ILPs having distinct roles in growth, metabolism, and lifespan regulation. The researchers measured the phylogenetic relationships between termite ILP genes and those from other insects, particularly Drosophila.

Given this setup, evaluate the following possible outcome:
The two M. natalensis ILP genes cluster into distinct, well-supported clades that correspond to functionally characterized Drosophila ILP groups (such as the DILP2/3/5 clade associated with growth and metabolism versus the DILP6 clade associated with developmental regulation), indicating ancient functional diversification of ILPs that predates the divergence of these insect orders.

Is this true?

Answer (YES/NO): NO